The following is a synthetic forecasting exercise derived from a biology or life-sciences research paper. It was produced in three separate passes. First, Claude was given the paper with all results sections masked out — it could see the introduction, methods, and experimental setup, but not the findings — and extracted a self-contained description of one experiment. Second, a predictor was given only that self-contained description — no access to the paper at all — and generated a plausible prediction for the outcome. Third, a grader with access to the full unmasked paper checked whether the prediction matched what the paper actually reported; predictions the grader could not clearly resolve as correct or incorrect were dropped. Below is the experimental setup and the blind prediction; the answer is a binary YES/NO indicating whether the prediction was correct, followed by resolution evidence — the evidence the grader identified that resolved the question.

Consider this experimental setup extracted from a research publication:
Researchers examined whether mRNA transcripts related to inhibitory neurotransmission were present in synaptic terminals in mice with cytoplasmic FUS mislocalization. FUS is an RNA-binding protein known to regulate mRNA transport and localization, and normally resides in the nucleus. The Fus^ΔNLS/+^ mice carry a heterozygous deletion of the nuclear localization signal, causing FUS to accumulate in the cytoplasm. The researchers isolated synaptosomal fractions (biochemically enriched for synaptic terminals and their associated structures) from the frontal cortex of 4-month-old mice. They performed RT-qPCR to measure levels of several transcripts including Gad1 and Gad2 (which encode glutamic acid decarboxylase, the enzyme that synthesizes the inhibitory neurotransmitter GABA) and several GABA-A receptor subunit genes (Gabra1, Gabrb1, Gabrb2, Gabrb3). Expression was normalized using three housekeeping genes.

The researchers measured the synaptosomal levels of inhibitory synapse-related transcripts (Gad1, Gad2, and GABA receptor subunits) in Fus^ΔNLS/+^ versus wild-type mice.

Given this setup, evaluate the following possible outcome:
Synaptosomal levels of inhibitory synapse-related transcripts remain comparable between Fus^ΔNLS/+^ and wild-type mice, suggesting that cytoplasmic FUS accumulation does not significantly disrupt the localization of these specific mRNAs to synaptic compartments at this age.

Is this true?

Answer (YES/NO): NO